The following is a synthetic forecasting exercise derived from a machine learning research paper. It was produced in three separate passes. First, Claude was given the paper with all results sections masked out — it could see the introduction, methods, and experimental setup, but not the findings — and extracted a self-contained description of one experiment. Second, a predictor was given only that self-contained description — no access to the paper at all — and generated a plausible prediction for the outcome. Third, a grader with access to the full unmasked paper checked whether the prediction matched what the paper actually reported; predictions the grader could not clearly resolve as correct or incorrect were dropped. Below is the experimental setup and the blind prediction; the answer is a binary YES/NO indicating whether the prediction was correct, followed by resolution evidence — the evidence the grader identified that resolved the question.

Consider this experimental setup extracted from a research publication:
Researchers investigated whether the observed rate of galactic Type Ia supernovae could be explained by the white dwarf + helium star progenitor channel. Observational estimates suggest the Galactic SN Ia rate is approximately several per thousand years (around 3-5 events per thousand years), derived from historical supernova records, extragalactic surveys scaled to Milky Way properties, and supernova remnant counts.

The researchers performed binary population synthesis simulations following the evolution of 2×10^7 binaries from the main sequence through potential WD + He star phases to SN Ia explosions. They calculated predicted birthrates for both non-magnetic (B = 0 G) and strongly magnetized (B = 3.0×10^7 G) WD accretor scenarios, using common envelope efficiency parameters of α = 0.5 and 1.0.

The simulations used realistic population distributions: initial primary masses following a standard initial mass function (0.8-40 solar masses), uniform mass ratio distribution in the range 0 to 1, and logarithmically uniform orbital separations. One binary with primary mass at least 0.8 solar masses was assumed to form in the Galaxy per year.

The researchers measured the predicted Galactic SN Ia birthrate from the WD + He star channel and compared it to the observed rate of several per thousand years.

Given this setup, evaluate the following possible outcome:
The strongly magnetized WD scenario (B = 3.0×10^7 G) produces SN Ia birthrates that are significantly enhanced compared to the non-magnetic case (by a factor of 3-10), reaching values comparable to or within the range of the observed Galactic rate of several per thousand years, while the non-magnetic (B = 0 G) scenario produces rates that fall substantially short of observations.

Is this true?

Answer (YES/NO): NO